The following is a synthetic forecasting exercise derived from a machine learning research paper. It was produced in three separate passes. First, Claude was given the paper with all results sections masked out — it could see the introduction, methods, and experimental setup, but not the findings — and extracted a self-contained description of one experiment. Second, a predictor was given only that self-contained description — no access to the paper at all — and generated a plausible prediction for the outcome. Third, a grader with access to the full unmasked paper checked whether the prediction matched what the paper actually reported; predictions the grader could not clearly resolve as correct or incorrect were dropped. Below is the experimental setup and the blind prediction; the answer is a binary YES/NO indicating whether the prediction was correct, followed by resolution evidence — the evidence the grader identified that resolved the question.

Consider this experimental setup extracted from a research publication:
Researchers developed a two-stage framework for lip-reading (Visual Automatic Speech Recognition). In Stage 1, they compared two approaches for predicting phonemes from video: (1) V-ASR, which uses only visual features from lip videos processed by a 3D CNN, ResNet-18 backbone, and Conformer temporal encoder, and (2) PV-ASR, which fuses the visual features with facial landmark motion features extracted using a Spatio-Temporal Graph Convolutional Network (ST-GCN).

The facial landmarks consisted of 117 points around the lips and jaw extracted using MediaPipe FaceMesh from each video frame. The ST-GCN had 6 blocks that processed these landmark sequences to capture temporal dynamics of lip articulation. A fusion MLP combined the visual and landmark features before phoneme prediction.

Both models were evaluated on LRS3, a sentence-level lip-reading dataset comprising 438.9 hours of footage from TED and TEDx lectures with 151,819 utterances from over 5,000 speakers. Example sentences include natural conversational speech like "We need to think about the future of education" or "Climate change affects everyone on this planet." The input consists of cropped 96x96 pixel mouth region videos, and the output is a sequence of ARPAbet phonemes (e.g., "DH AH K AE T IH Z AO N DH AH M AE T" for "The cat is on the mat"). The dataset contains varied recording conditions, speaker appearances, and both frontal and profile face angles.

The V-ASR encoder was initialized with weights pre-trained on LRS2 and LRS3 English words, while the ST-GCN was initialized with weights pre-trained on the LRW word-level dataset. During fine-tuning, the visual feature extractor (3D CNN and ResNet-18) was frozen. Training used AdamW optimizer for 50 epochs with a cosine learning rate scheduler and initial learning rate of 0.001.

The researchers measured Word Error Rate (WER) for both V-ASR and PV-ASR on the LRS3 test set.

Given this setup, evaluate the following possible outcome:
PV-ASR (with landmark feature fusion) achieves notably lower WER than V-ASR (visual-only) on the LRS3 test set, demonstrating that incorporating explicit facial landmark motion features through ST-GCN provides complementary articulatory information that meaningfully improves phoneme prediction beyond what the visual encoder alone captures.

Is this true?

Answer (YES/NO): NO